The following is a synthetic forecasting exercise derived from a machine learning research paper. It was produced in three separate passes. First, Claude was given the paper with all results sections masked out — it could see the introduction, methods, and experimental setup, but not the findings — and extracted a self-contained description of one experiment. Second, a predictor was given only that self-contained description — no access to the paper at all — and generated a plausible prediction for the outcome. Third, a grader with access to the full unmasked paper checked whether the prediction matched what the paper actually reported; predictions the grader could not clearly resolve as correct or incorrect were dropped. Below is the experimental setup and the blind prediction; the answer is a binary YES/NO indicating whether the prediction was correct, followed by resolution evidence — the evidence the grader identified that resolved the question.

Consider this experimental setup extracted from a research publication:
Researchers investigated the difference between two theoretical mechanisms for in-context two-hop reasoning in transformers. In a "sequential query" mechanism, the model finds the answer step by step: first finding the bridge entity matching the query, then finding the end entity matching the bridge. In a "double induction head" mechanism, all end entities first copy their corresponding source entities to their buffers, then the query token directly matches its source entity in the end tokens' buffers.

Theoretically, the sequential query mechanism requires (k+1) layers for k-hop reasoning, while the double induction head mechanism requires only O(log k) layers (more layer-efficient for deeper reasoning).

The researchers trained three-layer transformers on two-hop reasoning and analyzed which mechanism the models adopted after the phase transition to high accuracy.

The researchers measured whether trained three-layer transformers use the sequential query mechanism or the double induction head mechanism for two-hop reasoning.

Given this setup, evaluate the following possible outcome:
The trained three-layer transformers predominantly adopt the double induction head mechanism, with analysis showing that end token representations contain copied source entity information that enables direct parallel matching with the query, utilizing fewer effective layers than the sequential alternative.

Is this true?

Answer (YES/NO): NO